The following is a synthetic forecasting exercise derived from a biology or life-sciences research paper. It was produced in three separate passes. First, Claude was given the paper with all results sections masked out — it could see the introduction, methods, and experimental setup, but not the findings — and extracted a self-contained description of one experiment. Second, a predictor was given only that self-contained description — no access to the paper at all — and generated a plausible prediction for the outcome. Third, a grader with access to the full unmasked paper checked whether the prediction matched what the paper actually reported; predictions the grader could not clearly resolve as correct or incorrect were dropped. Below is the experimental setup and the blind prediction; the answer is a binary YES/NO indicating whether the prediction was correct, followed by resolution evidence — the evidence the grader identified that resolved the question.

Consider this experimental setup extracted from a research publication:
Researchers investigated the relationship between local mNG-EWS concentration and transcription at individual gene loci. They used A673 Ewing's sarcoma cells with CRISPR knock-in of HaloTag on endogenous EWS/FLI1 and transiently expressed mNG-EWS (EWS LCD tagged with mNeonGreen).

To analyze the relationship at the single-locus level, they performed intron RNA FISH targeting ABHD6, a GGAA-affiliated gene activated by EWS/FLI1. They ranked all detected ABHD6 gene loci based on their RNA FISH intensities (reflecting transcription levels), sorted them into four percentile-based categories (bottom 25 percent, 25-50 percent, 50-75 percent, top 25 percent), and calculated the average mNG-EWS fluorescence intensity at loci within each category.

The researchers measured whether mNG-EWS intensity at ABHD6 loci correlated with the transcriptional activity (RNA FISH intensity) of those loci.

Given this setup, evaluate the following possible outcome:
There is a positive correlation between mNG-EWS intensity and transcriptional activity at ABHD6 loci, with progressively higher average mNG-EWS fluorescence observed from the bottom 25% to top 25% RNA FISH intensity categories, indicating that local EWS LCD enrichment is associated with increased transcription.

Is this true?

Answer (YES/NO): NO